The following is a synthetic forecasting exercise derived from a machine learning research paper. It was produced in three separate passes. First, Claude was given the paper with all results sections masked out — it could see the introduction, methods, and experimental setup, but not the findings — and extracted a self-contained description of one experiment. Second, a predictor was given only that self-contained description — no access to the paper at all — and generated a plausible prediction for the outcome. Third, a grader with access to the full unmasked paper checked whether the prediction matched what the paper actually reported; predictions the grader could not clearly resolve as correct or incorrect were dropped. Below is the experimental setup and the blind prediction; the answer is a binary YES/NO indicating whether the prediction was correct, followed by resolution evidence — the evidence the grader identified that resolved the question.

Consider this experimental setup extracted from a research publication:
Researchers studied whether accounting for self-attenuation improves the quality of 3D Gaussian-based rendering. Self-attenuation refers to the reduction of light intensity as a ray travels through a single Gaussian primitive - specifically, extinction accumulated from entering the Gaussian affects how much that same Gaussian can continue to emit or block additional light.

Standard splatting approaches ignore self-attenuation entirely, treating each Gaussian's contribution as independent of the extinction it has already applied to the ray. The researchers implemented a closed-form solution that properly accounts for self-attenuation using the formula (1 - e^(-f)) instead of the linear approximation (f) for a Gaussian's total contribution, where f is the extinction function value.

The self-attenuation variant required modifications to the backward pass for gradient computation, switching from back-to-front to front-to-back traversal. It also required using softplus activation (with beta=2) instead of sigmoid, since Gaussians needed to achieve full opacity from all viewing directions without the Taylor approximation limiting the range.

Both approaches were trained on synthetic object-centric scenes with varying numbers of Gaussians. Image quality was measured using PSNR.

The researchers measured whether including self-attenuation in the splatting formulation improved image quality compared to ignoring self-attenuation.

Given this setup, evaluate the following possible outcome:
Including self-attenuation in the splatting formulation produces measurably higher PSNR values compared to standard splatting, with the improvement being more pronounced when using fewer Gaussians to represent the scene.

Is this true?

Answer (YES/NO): NO